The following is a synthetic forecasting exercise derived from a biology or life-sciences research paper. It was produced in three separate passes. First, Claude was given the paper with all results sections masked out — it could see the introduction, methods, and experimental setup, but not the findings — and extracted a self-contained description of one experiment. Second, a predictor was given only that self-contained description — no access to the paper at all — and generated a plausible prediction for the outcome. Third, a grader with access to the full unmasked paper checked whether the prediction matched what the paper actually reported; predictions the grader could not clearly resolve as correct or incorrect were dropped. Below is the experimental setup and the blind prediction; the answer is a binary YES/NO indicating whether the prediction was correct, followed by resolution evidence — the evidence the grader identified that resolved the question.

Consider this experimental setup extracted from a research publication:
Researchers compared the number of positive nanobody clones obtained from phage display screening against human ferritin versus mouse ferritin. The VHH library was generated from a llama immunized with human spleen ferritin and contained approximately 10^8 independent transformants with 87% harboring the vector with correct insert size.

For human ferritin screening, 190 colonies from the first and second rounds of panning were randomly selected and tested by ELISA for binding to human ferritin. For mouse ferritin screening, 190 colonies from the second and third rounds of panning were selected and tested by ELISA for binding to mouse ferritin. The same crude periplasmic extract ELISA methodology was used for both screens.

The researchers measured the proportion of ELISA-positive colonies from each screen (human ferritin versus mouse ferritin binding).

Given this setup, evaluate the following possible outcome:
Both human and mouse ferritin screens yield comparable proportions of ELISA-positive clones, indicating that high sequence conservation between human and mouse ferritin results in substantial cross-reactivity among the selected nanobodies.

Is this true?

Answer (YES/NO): NO